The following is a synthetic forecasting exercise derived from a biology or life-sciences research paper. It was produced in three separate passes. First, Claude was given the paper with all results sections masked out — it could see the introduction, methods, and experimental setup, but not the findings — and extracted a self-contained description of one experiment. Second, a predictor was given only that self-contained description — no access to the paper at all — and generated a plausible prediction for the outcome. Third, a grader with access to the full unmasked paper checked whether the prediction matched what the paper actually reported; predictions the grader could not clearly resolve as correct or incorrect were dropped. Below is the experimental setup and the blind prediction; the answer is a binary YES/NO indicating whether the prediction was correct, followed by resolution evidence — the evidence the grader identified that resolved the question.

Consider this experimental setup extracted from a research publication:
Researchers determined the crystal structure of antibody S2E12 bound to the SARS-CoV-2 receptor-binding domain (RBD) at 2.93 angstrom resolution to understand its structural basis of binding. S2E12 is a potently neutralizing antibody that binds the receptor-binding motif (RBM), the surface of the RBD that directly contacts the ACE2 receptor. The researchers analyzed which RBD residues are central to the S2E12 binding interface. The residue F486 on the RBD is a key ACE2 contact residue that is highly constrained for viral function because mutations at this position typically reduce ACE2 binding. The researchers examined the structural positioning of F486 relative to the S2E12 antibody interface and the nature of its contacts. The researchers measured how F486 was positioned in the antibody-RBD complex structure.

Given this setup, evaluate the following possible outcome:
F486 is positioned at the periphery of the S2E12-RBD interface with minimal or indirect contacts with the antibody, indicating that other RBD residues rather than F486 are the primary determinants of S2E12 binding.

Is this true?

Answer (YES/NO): NO